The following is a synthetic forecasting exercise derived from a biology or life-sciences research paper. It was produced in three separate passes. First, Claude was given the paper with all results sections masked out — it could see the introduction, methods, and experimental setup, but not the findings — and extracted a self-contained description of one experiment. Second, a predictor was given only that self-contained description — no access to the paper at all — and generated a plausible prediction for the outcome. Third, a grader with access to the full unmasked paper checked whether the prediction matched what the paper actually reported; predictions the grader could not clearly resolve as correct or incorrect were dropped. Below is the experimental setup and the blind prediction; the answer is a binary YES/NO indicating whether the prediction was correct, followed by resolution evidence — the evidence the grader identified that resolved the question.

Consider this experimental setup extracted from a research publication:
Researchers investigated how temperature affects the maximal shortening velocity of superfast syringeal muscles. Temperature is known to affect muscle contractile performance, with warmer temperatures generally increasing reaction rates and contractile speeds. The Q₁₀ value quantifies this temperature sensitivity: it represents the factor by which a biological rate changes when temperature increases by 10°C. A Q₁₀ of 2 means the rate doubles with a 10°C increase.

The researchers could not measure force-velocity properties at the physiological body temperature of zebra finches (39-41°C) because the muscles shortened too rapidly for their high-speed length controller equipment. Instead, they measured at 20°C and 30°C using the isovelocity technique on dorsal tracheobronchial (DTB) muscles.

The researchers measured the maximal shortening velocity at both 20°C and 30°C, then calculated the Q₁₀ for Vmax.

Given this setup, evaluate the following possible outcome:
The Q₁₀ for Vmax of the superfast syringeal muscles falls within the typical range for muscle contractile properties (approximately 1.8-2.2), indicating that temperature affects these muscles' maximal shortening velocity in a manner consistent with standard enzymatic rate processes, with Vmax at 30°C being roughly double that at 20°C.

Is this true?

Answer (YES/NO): NO